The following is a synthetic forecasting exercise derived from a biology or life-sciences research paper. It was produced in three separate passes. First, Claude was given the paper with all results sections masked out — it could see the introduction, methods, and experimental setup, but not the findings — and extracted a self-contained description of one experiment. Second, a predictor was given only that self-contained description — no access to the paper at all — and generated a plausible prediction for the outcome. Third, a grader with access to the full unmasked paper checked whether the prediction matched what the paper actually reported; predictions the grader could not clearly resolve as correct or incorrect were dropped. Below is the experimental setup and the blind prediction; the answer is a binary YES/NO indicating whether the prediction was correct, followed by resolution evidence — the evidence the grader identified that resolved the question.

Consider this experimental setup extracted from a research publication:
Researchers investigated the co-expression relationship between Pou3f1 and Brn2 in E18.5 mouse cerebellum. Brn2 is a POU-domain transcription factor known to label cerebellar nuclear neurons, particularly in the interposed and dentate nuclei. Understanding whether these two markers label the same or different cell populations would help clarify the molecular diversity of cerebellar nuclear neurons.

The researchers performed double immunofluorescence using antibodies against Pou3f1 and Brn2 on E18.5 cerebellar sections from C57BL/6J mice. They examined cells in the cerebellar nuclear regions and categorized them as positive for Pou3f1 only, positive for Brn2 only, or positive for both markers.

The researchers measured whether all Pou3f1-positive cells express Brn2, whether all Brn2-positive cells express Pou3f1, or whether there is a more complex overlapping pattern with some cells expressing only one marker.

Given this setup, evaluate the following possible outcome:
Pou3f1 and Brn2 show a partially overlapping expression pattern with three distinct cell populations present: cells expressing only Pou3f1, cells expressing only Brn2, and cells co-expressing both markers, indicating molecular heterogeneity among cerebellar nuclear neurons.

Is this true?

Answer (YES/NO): YES